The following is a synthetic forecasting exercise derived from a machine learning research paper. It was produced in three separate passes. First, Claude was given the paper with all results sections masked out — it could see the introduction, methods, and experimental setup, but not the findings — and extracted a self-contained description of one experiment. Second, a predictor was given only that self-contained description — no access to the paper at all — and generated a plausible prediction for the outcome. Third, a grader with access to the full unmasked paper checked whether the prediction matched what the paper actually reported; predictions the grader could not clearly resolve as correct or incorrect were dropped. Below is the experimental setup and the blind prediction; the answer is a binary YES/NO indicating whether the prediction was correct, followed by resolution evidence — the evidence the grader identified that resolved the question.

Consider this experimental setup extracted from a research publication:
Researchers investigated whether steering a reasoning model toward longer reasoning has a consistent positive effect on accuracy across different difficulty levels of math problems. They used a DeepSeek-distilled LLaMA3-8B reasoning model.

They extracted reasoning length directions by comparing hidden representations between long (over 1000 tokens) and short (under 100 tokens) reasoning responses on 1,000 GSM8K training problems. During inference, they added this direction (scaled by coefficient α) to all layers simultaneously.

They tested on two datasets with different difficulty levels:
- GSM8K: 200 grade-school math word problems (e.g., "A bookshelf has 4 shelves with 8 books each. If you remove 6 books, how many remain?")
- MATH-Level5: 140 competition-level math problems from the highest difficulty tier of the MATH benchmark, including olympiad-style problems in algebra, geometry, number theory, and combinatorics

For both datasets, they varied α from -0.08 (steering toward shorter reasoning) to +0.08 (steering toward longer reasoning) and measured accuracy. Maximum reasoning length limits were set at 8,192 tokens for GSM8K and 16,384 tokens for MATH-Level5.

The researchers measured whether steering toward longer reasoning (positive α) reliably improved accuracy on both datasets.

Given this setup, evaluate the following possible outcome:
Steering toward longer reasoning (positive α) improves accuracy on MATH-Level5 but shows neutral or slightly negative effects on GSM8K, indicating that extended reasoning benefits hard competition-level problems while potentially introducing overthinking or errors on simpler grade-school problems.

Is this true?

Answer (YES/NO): NO